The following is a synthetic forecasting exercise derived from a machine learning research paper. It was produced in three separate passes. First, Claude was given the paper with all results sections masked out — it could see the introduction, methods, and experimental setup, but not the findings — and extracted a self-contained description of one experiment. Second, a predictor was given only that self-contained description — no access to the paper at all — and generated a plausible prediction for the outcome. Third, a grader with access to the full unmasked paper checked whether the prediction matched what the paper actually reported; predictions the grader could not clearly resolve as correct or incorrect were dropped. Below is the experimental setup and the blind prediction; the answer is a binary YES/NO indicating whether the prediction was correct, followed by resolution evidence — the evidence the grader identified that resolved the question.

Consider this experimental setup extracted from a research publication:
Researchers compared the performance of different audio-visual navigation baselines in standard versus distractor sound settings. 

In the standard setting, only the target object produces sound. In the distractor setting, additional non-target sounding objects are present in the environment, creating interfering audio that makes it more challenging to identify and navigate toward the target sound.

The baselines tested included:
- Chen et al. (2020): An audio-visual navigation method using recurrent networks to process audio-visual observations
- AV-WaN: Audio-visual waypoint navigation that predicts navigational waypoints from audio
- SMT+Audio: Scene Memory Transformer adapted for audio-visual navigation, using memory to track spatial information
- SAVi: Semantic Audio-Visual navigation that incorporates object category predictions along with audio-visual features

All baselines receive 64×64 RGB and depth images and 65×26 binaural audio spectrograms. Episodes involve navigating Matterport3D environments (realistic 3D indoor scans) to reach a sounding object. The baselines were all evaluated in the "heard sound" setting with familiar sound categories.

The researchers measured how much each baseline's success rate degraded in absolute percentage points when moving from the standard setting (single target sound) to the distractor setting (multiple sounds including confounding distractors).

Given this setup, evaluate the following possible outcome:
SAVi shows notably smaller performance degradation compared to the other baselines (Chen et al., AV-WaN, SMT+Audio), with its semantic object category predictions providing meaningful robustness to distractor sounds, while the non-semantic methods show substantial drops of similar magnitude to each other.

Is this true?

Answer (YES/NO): NO